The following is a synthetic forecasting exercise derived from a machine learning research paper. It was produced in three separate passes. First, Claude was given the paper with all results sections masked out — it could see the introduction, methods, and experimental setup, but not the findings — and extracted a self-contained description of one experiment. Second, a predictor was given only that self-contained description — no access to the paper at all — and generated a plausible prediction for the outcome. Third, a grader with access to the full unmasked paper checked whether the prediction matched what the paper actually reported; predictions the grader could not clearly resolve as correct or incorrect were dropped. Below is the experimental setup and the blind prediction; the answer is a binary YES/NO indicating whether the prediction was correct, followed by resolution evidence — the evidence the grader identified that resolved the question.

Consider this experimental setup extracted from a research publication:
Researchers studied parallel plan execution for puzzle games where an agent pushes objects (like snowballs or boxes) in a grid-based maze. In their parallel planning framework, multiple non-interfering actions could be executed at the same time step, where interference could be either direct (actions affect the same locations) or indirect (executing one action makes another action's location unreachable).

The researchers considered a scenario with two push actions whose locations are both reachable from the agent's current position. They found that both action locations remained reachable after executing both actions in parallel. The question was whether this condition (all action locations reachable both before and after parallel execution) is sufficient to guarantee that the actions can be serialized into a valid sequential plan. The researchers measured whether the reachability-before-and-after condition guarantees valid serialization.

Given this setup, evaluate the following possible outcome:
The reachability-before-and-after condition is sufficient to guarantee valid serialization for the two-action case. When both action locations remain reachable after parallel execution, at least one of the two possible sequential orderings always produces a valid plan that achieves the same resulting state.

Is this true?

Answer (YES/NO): NO